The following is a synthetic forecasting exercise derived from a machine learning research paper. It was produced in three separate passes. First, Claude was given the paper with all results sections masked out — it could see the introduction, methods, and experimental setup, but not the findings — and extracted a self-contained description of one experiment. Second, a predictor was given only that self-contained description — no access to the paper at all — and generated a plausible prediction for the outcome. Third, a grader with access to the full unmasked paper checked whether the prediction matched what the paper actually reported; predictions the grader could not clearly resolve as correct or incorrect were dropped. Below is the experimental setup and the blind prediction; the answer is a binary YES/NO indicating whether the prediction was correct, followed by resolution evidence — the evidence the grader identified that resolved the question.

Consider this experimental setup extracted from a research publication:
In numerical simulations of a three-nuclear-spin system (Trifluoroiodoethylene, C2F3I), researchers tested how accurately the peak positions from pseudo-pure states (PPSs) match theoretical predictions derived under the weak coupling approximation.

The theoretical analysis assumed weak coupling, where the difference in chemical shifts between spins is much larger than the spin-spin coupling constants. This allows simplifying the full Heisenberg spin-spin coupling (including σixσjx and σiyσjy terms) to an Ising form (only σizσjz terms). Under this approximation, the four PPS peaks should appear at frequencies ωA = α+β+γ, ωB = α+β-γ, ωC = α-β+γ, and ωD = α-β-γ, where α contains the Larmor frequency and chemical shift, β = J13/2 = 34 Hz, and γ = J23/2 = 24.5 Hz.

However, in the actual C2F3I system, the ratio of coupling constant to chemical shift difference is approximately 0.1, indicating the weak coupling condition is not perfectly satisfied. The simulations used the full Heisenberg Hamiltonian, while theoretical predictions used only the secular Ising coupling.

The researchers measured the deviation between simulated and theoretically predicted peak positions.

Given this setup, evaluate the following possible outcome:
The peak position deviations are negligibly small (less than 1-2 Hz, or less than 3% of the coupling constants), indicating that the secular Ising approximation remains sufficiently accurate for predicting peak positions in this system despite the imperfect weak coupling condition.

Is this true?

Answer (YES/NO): NO